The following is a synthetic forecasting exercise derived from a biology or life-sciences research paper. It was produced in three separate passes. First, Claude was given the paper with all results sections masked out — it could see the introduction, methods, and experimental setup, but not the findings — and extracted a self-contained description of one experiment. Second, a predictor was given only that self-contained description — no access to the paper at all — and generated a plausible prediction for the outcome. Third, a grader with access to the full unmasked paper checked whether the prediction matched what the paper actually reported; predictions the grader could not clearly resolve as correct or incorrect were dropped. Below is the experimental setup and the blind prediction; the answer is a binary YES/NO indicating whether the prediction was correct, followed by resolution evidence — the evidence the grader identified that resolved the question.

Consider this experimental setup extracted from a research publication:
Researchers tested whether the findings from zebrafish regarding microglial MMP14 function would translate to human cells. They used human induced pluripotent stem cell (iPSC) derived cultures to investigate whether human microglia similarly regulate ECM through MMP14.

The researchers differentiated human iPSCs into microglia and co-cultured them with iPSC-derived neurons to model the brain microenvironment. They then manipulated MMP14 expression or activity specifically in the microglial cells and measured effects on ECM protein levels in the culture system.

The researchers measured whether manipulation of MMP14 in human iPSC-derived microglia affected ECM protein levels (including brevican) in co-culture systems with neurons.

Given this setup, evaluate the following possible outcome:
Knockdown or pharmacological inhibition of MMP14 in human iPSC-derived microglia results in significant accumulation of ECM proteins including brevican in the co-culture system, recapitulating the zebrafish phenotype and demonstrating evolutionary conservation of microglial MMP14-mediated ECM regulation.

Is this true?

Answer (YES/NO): YES